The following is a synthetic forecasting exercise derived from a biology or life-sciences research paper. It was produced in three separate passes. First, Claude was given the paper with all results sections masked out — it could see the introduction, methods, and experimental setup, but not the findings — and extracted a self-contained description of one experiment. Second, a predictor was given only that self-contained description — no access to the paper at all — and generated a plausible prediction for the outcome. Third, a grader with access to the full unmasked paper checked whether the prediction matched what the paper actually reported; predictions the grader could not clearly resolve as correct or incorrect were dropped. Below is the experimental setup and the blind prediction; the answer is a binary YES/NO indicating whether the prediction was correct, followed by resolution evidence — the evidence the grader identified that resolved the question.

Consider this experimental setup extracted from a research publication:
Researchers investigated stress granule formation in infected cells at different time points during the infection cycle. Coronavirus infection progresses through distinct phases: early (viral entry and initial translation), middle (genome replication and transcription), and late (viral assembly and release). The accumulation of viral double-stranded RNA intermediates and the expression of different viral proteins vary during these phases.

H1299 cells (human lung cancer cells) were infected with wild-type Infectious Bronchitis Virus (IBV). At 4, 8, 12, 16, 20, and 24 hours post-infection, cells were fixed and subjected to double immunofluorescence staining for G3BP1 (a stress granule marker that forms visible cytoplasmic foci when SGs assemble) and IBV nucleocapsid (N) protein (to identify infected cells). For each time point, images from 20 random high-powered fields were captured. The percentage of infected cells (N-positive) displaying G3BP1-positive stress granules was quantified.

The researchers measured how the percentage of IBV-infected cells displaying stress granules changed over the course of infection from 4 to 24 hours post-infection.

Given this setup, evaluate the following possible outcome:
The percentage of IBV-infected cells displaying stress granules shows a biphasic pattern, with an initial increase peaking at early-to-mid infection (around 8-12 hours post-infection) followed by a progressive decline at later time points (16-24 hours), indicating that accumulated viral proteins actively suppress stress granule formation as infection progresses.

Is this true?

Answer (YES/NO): NO